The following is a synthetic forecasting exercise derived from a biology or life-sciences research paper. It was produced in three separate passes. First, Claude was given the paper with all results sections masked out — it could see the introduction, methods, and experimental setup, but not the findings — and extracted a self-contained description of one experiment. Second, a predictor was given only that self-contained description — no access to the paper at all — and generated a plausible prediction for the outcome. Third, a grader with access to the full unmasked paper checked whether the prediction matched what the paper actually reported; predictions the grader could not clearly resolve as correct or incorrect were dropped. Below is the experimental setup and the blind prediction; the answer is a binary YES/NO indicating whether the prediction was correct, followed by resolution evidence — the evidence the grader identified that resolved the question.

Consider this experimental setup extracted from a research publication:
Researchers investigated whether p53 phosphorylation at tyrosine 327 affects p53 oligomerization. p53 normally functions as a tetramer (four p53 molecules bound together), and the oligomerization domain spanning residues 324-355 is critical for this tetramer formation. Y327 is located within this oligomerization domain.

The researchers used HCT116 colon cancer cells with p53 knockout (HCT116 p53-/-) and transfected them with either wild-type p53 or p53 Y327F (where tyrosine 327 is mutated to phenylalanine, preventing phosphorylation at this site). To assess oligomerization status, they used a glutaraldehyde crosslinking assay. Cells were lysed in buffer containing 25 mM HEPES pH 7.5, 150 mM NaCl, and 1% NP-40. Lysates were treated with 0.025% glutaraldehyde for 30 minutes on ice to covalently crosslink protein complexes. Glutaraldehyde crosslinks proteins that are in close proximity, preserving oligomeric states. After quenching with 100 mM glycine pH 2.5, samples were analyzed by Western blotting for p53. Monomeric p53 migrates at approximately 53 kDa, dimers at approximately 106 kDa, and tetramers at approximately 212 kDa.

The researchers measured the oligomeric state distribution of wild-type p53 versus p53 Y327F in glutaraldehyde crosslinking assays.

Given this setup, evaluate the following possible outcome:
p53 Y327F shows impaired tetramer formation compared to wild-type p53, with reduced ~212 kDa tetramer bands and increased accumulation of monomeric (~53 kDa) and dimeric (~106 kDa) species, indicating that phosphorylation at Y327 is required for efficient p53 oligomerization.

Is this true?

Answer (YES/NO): NO